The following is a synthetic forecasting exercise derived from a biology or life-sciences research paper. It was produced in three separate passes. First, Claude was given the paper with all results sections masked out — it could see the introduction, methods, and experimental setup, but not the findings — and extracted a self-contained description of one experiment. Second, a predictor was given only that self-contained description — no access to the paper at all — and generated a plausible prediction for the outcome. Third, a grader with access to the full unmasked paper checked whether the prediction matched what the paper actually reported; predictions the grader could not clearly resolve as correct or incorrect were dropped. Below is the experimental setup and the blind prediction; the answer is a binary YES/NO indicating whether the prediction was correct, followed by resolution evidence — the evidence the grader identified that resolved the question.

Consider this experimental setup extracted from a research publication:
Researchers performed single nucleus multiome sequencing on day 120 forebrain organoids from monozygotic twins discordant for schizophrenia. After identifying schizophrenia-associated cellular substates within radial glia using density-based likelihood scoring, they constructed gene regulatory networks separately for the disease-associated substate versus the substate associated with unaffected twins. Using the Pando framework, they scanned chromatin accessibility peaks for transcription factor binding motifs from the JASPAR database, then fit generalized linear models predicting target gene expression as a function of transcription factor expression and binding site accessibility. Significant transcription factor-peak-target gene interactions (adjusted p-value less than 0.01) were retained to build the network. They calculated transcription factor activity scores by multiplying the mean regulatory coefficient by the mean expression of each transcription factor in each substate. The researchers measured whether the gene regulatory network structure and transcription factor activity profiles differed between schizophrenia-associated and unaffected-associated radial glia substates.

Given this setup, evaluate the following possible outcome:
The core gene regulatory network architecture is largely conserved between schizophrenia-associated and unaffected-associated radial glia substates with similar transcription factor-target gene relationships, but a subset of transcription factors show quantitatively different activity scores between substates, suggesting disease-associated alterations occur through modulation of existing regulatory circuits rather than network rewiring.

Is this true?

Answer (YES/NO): NO